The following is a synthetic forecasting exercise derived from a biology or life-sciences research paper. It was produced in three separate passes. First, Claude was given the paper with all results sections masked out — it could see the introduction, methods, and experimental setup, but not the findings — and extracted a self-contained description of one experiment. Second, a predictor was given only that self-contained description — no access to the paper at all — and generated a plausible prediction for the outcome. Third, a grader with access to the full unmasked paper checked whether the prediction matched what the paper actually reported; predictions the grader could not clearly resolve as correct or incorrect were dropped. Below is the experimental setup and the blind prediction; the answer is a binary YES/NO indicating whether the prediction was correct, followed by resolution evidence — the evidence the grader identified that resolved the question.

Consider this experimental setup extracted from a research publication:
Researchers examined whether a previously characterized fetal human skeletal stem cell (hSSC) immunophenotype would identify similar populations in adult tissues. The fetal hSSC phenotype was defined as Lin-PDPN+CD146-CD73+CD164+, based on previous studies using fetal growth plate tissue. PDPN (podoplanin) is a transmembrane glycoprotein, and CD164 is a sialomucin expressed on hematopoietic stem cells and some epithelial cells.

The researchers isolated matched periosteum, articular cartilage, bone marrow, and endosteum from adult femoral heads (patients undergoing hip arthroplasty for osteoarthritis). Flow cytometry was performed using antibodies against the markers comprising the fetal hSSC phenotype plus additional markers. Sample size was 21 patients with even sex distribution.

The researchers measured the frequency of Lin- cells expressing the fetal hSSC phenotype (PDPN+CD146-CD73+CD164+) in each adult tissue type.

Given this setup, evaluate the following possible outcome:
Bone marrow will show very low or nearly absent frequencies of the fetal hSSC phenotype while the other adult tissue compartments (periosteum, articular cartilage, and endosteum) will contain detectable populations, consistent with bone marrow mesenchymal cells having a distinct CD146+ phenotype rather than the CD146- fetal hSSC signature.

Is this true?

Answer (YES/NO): NO